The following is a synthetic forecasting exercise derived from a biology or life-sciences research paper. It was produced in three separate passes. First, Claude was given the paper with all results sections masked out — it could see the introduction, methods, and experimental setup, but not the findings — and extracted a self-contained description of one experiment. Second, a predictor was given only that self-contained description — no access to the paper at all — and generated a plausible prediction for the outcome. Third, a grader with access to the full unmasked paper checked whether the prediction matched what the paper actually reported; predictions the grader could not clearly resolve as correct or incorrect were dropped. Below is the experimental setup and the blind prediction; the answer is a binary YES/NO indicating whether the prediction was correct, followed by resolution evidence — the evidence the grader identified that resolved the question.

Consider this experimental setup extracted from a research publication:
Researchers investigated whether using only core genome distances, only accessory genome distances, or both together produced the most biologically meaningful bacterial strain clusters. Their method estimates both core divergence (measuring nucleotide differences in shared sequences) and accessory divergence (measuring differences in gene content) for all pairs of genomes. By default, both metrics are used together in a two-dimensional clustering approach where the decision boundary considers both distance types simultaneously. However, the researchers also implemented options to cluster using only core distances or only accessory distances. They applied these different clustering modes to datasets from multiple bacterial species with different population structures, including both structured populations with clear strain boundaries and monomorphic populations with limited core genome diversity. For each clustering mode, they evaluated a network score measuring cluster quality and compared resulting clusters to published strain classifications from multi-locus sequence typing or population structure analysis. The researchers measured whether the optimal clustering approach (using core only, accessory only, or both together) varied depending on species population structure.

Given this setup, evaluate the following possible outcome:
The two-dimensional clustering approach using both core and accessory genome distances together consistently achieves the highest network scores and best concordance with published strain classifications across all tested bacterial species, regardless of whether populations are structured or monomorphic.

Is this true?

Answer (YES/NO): NO